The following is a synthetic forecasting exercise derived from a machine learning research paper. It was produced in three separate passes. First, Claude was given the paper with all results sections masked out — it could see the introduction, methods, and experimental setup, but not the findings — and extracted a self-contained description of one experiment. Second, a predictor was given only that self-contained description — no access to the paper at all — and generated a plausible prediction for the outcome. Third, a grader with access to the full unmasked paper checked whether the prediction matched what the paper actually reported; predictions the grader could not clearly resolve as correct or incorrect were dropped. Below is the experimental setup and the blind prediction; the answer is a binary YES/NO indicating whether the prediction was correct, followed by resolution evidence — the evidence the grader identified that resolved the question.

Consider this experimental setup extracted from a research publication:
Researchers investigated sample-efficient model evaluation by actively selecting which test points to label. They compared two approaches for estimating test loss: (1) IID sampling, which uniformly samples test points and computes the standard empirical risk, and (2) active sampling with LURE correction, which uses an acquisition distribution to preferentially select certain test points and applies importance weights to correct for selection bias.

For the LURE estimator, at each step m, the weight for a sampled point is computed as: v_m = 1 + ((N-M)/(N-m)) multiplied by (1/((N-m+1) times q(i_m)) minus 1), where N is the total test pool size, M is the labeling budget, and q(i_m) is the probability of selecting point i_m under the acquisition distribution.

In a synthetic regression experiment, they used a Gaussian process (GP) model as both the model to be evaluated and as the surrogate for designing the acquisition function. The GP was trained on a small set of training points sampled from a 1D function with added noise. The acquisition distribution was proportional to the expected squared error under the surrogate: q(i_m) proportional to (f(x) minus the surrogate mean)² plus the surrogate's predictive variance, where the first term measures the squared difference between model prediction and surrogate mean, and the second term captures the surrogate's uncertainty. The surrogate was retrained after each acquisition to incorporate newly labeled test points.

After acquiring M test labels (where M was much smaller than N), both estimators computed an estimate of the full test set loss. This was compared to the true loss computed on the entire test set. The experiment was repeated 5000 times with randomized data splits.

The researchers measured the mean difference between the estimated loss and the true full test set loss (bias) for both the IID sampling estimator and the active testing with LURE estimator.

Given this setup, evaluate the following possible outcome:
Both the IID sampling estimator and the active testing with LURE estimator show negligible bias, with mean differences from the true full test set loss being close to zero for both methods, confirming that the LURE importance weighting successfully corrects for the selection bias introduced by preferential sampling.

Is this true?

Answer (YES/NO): YES